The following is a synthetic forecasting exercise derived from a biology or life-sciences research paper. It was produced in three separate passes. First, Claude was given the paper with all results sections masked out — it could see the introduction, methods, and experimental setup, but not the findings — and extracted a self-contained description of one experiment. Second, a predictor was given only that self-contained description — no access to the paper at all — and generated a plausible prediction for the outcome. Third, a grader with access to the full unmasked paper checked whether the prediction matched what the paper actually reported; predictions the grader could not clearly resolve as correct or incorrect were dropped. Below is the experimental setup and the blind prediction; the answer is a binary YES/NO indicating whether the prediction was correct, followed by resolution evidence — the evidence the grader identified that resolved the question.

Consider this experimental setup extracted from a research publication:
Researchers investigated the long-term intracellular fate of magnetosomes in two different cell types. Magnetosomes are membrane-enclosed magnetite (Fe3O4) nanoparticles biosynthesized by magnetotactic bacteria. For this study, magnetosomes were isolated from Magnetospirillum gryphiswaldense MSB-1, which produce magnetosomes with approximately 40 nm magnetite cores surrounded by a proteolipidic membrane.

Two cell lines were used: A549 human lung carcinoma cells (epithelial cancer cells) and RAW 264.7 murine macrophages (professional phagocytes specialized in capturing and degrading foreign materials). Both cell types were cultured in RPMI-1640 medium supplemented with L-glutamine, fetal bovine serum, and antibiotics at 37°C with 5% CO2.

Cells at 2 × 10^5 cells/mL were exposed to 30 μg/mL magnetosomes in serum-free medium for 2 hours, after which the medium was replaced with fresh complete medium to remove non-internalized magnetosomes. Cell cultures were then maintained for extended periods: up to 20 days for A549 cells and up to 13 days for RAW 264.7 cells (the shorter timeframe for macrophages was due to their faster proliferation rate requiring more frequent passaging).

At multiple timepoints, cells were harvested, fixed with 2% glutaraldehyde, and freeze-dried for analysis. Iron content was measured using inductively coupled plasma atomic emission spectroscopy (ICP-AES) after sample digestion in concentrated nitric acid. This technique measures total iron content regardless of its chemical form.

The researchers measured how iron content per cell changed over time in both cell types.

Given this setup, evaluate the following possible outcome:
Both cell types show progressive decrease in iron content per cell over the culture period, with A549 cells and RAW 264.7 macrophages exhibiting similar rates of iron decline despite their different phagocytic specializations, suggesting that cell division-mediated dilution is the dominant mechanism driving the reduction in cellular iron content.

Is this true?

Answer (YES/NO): NO